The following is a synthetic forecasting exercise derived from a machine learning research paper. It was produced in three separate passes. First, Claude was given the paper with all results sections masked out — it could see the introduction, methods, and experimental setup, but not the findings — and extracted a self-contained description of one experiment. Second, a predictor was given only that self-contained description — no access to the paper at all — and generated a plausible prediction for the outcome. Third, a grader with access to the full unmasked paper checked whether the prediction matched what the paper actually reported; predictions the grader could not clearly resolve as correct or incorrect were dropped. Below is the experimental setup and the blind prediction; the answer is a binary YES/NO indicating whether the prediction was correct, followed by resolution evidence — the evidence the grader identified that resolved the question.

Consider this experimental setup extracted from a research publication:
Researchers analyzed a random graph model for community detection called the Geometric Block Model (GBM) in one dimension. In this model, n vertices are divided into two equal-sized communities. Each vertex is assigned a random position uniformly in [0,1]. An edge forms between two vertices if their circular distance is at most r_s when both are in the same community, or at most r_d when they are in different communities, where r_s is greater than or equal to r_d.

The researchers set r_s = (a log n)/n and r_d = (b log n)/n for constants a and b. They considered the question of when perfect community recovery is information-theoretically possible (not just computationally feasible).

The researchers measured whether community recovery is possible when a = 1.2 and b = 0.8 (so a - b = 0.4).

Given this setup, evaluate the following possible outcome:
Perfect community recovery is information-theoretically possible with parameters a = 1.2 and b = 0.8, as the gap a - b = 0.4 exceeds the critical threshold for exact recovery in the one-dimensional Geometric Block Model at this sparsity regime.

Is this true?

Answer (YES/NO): NO